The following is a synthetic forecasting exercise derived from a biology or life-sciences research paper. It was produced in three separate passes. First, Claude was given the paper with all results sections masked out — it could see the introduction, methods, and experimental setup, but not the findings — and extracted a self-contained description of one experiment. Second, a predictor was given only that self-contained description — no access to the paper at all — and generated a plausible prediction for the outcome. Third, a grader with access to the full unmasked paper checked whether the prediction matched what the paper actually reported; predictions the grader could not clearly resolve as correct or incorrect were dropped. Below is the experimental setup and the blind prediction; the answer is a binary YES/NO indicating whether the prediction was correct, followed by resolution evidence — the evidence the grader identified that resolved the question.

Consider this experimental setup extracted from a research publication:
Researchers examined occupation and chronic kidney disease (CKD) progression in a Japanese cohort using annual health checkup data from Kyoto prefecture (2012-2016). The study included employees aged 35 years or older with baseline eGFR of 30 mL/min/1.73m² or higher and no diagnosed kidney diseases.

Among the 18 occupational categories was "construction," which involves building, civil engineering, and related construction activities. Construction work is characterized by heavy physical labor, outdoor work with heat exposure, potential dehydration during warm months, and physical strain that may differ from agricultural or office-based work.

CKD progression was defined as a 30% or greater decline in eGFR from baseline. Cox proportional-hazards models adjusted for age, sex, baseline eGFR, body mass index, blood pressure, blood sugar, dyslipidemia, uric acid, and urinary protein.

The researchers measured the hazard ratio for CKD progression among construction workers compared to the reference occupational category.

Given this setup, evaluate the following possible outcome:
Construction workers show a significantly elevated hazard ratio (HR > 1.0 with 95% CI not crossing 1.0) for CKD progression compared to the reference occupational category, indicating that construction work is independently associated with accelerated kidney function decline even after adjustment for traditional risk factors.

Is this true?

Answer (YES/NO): NO